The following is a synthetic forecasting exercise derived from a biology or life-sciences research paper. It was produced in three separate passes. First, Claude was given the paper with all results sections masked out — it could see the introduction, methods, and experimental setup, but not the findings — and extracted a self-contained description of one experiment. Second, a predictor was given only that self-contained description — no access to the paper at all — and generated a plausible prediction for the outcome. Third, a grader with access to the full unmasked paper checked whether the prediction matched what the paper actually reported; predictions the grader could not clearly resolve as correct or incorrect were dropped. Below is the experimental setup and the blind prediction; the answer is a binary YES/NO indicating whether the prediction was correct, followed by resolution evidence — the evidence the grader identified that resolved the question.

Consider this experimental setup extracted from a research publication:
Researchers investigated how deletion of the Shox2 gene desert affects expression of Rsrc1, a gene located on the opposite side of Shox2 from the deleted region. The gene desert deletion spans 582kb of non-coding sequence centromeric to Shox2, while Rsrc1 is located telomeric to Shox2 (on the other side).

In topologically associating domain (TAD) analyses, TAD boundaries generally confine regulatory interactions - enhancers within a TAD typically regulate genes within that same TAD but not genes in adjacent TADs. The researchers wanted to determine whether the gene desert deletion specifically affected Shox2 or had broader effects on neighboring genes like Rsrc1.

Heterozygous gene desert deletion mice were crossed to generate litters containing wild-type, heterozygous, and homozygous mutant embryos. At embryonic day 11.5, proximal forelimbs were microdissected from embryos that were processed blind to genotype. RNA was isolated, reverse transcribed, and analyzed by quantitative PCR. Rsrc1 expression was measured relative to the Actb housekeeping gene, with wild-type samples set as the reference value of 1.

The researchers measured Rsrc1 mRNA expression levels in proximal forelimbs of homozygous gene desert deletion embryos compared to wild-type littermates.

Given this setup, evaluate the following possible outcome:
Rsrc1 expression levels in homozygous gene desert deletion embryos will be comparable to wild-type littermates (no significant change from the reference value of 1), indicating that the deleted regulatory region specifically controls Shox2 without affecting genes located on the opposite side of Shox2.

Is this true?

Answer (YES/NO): YES